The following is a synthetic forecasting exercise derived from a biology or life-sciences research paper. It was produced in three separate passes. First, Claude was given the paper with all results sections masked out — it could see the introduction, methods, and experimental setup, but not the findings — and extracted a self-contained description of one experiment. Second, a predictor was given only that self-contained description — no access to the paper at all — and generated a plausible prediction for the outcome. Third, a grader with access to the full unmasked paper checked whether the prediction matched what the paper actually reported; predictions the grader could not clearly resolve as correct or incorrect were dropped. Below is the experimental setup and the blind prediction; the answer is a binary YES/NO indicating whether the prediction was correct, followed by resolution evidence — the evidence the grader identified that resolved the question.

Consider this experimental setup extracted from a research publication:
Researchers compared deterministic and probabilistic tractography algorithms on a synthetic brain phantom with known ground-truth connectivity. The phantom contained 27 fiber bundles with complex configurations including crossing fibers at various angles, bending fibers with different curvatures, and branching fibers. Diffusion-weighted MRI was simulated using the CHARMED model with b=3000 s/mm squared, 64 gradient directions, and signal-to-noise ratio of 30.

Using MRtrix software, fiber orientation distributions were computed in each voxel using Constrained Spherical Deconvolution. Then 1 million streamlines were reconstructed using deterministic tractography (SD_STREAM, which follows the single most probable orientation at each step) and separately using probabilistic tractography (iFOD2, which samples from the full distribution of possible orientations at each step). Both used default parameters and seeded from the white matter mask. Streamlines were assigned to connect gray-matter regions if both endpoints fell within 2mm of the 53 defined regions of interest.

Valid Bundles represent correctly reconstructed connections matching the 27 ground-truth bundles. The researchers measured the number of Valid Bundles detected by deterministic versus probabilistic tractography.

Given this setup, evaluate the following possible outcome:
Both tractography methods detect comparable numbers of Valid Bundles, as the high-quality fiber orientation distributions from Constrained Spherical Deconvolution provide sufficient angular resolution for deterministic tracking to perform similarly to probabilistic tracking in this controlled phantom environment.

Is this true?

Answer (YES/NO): YES